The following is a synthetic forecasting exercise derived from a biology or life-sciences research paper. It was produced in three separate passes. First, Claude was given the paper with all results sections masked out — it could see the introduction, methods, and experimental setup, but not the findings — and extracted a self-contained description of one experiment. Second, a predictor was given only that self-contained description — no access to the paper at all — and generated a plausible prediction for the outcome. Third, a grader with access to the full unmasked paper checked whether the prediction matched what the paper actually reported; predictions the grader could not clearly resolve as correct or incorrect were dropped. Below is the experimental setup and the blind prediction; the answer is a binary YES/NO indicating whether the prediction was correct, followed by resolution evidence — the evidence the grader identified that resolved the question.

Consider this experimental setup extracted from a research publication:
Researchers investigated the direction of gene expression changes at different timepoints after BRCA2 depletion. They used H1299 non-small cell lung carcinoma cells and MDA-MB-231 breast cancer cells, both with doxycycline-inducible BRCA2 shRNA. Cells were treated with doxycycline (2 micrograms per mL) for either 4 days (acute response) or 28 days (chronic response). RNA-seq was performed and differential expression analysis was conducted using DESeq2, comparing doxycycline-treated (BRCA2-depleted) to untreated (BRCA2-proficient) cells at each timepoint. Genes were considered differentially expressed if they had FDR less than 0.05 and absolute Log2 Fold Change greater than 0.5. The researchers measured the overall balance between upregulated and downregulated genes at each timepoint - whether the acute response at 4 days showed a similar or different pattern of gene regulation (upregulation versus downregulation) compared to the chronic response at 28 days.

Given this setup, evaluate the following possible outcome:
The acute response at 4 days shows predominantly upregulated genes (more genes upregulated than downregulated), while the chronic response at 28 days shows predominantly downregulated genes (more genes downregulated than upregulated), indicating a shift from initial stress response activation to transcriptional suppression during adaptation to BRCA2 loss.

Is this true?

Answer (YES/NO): NO